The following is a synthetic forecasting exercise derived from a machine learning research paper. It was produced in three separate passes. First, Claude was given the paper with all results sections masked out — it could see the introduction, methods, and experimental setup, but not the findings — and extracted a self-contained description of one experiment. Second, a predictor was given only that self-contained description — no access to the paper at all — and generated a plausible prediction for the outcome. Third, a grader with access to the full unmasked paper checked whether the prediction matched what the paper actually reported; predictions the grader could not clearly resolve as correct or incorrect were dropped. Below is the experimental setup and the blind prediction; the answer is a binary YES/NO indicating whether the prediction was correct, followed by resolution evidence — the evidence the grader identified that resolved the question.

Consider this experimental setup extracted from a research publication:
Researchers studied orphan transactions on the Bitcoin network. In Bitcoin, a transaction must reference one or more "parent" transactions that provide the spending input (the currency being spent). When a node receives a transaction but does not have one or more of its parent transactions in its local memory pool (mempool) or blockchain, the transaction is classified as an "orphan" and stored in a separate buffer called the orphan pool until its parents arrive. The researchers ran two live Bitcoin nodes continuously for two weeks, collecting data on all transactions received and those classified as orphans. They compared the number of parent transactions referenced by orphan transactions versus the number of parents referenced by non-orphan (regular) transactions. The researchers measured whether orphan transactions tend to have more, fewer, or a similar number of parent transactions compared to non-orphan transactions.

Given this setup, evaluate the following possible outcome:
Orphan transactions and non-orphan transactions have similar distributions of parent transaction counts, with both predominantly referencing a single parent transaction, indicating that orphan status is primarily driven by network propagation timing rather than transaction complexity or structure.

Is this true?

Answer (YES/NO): NO